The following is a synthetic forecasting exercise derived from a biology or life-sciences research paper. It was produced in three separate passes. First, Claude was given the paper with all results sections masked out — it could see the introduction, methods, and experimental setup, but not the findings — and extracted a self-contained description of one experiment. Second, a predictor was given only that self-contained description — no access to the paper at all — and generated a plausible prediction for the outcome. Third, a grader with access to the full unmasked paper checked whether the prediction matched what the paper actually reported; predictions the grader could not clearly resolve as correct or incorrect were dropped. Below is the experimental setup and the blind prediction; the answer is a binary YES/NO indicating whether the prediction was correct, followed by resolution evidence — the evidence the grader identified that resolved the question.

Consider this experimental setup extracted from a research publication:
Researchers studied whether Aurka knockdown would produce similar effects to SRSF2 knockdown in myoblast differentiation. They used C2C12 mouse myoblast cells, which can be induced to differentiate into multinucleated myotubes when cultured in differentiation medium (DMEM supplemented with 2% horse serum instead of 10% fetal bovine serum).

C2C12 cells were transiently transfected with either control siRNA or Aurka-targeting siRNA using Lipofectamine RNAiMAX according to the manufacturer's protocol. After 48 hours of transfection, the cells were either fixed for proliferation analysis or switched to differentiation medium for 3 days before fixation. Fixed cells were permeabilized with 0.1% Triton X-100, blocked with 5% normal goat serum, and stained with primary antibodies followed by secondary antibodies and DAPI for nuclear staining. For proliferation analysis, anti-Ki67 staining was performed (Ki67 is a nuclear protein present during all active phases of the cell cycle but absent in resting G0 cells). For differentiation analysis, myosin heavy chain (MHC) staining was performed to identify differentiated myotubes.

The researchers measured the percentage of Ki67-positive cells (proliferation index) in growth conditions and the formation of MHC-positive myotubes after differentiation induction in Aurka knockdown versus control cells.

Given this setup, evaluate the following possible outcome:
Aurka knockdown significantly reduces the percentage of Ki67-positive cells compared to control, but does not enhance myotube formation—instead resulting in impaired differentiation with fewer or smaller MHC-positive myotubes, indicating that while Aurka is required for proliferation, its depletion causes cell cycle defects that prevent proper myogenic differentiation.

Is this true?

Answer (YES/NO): YES